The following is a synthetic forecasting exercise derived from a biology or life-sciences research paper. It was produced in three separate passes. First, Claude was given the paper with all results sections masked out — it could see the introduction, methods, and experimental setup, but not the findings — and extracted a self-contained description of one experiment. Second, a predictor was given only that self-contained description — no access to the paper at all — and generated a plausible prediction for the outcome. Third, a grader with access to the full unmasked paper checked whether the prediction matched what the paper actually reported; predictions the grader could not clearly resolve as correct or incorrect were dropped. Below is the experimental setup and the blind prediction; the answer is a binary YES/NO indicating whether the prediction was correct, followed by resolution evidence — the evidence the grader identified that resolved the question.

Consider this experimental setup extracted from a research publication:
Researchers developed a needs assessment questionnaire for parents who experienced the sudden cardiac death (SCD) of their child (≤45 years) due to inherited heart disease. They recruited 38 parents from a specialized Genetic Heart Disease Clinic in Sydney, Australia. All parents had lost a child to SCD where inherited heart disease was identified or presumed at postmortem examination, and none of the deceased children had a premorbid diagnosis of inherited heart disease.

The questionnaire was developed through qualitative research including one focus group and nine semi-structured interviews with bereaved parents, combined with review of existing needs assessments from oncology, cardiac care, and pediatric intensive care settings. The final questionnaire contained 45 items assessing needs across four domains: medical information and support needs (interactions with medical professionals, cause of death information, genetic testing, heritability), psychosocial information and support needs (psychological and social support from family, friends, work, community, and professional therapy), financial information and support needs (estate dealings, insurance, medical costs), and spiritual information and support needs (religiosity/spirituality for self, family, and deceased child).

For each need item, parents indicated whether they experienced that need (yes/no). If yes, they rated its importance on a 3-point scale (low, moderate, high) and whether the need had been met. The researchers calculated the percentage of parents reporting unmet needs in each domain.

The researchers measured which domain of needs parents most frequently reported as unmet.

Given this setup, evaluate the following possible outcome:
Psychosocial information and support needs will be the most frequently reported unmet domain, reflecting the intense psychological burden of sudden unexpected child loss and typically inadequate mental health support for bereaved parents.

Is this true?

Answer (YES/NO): YES